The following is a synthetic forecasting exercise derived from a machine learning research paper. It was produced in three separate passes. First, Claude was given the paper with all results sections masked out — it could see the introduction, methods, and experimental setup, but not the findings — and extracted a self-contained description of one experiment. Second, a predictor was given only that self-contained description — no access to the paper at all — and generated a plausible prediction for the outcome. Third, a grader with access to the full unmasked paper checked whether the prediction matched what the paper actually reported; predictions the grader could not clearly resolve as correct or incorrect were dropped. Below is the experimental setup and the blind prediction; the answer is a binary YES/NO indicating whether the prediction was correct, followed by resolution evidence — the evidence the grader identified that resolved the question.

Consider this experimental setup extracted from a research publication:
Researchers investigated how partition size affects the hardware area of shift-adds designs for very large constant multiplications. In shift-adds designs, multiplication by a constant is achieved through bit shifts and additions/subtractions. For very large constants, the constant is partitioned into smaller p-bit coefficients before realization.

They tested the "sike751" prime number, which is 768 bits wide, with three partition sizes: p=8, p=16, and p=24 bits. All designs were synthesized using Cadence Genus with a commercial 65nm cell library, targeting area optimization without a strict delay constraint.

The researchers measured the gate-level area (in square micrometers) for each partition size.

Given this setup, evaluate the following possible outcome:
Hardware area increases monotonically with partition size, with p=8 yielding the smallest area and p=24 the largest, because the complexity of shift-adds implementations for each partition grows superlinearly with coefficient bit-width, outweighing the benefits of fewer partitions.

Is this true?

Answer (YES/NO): NO